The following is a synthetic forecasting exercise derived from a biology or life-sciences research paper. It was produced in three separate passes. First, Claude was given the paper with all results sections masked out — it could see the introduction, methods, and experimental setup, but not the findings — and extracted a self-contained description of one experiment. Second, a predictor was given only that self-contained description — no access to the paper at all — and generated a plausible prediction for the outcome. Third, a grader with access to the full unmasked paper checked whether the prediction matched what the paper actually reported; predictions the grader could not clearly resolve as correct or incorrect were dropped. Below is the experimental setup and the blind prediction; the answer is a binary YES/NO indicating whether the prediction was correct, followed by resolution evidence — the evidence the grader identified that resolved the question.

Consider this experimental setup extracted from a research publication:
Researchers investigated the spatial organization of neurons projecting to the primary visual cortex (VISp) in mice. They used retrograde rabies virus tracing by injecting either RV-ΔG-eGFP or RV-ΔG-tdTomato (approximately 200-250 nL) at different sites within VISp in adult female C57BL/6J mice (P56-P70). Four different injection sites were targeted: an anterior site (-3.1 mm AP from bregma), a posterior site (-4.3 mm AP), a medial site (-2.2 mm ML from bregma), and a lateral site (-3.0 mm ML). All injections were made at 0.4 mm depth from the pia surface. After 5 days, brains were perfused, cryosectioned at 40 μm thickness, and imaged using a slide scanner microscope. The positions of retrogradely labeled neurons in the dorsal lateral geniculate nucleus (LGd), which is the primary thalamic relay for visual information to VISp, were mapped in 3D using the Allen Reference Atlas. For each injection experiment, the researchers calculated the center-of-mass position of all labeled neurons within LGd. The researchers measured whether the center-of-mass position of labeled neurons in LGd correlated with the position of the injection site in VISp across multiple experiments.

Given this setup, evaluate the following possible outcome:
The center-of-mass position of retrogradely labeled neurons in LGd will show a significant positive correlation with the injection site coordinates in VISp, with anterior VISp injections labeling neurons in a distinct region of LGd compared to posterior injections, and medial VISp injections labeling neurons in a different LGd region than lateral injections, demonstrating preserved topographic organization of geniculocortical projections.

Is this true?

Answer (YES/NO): YES